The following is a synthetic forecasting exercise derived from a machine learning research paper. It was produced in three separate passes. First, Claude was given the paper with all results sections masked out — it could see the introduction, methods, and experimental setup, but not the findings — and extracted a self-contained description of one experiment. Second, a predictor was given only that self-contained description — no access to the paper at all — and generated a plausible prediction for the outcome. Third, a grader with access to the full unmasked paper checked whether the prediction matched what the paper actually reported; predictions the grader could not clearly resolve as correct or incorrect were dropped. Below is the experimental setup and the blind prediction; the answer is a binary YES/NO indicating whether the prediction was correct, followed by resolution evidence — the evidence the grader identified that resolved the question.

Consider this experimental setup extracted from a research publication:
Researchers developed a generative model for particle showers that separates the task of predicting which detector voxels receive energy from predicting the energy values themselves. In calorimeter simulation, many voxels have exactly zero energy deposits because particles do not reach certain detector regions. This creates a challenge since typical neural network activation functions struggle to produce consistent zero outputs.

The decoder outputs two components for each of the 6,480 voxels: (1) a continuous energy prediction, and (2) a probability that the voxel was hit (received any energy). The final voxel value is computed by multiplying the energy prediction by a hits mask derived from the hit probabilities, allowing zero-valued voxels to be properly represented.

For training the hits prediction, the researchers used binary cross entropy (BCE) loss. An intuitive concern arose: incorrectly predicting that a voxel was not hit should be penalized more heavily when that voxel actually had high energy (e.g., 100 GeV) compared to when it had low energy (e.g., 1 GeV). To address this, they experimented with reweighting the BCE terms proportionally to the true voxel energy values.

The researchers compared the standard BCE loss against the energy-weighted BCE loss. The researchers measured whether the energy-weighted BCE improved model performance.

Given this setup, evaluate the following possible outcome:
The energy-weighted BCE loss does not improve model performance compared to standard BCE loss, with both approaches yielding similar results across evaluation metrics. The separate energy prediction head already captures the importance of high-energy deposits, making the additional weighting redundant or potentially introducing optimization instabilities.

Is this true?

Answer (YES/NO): YES